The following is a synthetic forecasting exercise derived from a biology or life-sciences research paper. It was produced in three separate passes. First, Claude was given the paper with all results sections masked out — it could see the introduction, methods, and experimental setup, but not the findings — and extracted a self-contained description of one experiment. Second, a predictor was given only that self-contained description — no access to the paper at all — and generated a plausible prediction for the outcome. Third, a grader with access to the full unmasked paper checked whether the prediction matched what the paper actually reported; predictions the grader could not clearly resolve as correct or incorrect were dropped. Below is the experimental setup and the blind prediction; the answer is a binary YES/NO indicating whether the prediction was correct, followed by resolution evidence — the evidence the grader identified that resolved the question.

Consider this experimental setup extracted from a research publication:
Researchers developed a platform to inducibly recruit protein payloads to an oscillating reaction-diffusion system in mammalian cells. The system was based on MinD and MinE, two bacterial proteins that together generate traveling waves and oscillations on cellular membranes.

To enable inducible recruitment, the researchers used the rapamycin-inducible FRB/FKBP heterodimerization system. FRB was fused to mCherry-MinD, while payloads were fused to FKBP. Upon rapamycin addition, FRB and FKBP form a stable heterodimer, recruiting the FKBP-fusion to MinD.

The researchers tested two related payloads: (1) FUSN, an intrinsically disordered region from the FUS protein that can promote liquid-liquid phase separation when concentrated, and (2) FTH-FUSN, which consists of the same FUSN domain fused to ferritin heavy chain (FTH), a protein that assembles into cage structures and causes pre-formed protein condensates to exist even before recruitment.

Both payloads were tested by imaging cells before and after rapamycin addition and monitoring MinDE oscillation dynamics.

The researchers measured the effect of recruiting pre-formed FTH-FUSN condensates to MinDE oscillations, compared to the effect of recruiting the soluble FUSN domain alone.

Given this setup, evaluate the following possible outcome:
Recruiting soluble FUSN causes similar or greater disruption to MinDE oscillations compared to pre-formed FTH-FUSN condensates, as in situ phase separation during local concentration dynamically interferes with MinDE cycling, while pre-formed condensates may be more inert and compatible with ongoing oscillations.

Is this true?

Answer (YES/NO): NO